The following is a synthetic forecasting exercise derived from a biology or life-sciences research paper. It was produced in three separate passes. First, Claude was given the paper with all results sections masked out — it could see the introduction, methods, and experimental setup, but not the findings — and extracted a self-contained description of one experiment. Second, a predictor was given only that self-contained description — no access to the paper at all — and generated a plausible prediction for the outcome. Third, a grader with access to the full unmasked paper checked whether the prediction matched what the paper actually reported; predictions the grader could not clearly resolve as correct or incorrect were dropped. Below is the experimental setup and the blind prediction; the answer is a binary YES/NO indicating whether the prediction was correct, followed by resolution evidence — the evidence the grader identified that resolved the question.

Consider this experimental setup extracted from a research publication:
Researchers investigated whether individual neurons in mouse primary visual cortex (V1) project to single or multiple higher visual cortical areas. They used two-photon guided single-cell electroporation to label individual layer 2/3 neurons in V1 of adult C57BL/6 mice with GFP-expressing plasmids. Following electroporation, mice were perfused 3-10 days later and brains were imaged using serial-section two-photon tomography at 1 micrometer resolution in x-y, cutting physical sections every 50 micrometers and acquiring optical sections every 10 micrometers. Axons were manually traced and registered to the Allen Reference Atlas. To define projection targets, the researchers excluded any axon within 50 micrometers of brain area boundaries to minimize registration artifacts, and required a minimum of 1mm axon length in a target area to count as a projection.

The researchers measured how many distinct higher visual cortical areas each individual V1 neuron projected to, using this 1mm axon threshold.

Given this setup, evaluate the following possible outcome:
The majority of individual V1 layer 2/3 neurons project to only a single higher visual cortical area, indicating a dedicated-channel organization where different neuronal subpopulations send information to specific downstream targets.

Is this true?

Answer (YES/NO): NO